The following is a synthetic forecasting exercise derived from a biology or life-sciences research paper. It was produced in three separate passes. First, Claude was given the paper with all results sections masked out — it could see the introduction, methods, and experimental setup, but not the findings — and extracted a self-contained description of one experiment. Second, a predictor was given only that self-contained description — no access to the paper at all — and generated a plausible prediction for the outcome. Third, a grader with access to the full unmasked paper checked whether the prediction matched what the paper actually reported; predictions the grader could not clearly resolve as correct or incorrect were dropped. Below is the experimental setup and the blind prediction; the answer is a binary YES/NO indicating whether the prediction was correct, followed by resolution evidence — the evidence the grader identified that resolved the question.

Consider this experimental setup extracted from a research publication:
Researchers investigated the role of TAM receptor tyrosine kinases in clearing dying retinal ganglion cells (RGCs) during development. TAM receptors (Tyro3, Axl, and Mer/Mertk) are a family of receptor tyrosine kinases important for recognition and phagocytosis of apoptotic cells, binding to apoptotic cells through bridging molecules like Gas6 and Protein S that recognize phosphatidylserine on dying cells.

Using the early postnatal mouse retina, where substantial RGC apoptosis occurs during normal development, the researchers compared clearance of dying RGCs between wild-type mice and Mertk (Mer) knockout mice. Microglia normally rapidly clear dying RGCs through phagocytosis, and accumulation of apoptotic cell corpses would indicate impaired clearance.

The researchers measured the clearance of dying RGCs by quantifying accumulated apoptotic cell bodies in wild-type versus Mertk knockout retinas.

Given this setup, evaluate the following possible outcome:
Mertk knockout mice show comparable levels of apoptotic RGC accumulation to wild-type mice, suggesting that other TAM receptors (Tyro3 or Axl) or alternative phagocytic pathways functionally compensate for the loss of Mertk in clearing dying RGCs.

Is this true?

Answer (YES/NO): NO